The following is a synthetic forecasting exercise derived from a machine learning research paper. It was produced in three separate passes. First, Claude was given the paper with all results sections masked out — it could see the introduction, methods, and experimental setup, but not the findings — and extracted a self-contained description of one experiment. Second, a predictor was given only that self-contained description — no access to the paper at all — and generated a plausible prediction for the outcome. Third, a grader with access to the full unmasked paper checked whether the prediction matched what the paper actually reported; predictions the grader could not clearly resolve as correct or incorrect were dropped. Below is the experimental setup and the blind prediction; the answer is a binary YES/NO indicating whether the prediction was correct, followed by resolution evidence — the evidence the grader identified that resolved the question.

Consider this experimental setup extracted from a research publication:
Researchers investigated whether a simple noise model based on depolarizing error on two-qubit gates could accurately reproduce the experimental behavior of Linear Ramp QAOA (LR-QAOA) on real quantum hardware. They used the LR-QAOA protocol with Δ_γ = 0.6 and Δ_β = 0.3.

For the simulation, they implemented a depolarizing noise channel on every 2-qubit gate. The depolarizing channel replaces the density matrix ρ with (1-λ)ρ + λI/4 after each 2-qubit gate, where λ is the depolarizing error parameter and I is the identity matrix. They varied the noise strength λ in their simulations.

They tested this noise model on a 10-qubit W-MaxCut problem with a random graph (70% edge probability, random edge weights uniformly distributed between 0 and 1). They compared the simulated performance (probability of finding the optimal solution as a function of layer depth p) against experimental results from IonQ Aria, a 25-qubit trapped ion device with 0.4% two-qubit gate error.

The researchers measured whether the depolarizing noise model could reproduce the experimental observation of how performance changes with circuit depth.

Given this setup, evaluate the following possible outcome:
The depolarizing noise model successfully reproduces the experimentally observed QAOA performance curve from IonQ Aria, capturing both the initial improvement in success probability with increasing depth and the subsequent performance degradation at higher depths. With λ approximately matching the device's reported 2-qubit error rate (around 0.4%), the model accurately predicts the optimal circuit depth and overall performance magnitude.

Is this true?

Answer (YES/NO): NO